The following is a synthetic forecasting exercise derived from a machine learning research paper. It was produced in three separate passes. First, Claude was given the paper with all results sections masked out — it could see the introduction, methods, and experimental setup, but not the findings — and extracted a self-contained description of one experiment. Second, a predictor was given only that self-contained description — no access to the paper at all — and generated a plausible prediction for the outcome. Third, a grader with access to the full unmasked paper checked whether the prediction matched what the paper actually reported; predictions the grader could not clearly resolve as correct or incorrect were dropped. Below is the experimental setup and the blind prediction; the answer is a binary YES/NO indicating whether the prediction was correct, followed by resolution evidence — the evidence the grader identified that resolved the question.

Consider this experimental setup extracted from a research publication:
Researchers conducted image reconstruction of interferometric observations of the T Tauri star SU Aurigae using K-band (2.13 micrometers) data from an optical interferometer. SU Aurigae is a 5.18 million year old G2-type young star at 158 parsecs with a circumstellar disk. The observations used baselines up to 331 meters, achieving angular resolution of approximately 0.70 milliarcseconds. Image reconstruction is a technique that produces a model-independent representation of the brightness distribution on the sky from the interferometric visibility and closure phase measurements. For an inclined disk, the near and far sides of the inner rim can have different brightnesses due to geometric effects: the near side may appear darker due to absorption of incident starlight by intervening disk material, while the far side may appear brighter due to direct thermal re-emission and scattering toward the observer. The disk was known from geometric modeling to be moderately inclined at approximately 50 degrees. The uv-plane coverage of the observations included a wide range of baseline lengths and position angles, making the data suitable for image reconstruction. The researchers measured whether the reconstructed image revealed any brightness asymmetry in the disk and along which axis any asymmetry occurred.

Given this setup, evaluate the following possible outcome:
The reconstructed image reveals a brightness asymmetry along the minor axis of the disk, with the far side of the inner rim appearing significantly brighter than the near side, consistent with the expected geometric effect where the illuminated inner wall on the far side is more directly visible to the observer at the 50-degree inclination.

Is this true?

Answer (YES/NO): YES